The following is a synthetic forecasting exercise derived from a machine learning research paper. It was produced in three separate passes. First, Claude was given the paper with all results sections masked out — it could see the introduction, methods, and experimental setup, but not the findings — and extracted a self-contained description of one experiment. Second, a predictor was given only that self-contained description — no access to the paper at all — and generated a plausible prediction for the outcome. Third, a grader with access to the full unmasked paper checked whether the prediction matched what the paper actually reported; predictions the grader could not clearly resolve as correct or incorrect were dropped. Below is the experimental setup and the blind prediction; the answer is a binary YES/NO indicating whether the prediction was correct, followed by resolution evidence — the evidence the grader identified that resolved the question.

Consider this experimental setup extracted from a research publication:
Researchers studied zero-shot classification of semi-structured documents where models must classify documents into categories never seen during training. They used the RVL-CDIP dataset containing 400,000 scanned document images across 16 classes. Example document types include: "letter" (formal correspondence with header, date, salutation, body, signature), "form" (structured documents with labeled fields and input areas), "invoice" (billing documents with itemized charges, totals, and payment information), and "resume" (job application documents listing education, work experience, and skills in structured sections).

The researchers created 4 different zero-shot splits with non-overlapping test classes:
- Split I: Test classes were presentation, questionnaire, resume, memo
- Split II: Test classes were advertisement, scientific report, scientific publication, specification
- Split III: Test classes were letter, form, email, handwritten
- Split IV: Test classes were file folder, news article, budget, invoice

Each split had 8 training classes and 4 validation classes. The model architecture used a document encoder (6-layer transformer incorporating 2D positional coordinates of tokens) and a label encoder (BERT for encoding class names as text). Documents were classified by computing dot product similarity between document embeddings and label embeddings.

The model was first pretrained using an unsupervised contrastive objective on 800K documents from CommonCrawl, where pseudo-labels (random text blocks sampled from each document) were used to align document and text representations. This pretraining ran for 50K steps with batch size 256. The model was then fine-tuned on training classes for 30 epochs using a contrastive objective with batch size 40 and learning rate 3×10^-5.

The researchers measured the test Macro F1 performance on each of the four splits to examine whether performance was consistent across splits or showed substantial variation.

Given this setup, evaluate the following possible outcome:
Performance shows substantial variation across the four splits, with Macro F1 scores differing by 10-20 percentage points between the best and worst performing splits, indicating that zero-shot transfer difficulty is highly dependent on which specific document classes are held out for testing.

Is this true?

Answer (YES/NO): YES